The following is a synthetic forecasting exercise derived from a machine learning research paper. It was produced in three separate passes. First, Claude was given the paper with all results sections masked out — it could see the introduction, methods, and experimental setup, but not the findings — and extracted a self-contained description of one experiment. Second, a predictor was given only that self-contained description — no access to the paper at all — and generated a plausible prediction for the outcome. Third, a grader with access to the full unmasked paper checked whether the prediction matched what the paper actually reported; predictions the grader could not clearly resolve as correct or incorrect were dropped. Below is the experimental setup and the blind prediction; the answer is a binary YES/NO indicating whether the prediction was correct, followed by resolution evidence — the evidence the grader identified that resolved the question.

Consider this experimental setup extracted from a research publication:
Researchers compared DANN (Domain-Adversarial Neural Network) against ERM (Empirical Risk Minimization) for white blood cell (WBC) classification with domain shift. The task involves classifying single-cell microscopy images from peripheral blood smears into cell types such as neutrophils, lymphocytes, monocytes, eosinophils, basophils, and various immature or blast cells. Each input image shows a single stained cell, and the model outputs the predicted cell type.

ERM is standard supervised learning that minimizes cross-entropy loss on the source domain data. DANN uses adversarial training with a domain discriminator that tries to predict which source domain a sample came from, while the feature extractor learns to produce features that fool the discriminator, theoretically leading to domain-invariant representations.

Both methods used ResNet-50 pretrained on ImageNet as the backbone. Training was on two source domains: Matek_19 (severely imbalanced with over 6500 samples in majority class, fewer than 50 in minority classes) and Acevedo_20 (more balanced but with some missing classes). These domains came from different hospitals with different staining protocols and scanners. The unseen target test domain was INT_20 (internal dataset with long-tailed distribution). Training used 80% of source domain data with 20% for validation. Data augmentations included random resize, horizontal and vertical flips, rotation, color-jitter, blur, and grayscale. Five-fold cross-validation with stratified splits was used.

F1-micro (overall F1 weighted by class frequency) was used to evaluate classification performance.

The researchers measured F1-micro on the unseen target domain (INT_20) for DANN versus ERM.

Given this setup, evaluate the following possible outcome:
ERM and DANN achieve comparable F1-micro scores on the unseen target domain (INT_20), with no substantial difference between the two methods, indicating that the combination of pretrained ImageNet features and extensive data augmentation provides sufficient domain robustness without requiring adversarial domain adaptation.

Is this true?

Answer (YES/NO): NO